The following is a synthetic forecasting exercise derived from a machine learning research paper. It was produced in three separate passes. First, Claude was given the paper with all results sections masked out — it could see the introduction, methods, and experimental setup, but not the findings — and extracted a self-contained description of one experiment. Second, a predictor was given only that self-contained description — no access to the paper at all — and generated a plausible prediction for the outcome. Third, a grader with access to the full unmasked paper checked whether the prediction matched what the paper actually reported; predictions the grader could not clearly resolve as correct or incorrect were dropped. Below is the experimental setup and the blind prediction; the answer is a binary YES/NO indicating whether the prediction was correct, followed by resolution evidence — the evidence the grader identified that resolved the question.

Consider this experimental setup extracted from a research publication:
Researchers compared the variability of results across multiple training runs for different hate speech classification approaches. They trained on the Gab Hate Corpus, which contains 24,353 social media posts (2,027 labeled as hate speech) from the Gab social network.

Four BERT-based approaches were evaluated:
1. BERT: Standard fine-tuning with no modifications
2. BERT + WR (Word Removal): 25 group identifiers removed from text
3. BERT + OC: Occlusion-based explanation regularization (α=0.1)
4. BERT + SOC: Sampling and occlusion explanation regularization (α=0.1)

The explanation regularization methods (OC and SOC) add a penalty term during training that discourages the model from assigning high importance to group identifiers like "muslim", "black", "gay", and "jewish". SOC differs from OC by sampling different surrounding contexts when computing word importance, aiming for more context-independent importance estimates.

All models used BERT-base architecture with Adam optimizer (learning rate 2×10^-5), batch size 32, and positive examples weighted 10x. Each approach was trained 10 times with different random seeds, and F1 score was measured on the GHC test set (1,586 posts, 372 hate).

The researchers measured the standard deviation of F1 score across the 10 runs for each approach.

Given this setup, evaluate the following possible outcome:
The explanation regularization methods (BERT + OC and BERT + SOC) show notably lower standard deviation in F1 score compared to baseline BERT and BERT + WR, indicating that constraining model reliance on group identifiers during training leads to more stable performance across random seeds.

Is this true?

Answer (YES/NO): NO